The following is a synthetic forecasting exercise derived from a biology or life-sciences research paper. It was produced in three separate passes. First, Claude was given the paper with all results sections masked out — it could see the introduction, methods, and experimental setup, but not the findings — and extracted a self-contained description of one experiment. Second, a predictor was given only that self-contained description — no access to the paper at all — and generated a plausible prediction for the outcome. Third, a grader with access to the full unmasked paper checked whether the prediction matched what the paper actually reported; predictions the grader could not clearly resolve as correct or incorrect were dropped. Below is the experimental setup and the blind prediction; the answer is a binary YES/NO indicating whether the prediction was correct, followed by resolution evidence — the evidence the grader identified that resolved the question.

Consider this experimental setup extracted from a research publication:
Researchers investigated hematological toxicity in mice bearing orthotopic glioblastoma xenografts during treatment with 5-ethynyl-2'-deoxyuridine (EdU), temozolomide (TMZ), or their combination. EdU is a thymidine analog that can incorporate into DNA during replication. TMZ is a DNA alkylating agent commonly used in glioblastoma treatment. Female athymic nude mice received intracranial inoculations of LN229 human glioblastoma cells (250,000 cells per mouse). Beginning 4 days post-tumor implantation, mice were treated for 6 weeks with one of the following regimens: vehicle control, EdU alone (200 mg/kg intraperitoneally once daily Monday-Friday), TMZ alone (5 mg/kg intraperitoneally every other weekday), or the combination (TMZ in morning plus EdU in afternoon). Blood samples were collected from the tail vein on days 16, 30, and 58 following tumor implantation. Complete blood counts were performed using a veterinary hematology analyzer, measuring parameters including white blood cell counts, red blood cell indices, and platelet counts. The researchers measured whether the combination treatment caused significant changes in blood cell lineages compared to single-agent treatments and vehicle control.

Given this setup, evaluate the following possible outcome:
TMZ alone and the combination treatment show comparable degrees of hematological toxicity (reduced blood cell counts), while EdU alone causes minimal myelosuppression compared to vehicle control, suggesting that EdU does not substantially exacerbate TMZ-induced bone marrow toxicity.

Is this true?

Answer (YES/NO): YES